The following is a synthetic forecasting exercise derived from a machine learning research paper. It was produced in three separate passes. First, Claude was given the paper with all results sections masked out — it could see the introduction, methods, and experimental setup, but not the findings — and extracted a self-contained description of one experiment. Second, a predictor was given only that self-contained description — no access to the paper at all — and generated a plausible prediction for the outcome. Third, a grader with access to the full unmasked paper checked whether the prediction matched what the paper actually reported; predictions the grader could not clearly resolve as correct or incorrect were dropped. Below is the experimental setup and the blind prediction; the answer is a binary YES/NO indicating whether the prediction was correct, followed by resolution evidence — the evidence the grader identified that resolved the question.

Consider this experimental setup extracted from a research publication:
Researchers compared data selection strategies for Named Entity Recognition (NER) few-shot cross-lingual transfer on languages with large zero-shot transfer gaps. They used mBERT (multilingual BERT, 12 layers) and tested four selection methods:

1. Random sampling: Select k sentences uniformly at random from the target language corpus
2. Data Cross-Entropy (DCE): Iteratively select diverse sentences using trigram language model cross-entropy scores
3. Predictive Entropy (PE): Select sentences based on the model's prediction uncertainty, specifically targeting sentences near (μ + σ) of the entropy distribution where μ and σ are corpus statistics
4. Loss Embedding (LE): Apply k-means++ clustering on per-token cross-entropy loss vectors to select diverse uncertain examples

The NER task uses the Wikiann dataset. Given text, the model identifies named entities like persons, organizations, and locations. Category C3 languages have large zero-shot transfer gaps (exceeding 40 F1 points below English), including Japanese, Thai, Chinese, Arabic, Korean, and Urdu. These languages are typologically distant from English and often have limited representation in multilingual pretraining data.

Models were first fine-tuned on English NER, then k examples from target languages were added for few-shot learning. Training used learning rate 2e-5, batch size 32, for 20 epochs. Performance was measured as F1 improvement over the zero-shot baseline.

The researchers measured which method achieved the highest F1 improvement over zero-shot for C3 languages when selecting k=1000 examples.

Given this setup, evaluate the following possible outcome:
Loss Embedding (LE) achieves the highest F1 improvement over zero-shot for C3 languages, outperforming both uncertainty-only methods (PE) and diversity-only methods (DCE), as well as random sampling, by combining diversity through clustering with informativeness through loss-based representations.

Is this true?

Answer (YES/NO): NO